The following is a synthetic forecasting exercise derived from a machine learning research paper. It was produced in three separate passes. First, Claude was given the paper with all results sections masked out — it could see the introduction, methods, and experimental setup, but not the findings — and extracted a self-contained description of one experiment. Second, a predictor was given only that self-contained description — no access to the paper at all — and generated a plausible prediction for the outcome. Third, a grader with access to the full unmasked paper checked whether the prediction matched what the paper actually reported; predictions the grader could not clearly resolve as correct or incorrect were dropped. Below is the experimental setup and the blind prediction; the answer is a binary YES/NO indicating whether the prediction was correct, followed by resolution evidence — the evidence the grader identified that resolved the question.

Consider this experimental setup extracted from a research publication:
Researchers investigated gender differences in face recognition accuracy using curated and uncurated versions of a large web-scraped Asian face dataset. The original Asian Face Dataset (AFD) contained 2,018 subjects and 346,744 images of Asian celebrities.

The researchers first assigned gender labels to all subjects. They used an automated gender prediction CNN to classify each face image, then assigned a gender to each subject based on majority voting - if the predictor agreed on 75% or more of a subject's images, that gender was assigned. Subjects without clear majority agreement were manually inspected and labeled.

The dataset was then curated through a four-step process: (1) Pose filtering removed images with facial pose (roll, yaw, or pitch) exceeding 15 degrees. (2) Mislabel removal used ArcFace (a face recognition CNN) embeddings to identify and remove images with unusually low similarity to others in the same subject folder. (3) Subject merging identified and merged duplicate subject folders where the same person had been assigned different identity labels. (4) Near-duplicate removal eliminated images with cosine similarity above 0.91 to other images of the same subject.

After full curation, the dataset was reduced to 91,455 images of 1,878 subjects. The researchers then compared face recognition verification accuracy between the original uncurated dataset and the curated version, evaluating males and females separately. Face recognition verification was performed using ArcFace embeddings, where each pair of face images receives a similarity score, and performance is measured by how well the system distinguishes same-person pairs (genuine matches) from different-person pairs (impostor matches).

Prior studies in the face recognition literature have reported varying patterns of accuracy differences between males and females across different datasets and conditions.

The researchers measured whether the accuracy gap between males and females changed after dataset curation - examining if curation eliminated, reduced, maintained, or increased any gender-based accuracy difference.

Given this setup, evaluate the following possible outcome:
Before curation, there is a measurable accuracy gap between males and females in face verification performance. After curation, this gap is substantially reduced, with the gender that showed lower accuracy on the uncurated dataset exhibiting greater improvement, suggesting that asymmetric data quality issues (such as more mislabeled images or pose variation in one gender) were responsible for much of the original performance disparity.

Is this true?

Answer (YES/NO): NO